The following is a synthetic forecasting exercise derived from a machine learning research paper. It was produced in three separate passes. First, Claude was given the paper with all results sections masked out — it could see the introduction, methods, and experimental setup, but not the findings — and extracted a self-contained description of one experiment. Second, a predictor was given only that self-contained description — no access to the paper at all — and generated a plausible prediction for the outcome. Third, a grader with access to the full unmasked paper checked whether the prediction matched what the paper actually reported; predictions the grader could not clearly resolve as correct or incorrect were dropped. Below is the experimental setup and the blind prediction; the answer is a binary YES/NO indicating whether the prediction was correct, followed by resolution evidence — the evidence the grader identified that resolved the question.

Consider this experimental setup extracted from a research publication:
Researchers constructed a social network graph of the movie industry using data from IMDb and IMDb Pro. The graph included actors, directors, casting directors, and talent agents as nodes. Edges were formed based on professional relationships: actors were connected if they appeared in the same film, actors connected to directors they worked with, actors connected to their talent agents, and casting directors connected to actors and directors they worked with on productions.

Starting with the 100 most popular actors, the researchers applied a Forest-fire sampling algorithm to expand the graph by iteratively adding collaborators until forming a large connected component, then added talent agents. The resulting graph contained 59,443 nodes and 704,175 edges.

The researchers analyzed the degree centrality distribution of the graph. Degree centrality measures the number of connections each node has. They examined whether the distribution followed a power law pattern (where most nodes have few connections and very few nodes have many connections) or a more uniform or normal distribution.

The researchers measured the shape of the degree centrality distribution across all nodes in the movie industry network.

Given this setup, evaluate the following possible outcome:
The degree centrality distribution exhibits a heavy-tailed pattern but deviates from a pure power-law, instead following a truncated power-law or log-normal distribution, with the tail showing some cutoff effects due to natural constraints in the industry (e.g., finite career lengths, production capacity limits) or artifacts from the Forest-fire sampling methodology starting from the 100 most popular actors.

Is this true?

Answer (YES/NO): NO